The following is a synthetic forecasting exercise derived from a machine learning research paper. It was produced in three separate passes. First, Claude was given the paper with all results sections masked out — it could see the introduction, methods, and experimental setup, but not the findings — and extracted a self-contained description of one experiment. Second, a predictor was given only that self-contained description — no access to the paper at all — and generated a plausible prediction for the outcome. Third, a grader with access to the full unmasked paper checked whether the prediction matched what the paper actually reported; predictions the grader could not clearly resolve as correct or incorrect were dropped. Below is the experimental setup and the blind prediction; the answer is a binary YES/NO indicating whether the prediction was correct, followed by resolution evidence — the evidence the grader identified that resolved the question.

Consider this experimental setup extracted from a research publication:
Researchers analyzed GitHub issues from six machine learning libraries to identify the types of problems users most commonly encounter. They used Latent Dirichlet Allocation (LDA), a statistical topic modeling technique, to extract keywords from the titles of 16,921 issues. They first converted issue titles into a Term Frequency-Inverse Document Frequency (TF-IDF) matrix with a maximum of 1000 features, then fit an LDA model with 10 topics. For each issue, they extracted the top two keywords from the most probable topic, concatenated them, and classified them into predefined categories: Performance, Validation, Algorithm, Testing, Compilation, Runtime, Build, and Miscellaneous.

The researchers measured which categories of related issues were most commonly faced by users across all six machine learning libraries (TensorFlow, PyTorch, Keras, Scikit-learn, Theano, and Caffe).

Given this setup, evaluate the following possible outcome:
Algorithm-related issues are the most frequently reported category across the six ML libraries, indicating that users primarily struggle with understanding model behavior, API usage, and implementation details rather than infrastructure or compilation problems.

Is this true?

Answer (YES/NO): NO